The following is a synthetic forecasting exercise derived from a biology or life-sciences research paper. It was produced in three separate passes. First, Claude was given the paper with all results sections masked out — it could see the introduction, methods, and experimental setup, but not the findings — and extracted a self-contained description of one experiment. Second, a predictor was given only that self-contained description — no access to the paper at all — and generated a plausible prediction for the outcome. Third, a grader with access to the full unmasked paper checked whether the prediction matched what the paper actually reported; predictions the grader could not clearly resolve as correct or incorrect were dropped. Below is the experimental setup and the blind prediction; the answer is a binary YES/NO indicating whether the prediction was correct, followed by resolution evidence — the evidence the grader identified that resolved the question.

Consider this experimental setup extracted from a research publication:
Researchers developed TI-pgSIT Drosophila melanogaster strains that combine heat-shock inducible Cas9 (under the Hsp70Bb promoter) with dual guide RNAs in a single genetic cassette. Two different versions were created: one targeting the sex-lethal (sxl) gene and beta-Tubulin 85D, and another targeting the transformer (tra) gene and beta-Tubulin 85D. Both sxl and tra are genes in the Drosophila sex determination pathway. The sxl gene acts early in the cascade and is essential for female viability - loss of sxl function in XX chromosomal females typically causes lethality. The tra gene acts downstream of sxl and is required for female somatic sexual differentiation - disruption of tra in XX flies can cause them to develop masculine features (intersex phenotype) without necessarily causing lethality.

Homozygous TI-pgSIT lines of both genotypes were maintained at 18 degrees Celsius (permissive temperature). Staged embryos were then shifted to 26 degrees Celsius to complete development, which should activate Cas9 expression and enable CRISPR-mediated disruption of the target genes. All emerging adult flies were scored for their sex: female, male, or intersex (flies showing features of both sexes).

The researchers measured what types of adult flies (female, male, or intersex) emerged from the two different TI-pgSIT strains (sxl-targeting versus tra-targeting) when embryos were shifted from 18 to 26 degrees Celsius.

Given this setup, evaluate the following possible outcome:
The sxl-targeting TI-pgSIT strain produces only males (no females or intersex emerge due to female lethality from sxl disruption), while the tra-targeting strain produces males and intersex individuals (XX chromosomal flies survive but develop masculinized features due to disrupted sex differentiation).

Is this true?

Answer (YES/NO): NO